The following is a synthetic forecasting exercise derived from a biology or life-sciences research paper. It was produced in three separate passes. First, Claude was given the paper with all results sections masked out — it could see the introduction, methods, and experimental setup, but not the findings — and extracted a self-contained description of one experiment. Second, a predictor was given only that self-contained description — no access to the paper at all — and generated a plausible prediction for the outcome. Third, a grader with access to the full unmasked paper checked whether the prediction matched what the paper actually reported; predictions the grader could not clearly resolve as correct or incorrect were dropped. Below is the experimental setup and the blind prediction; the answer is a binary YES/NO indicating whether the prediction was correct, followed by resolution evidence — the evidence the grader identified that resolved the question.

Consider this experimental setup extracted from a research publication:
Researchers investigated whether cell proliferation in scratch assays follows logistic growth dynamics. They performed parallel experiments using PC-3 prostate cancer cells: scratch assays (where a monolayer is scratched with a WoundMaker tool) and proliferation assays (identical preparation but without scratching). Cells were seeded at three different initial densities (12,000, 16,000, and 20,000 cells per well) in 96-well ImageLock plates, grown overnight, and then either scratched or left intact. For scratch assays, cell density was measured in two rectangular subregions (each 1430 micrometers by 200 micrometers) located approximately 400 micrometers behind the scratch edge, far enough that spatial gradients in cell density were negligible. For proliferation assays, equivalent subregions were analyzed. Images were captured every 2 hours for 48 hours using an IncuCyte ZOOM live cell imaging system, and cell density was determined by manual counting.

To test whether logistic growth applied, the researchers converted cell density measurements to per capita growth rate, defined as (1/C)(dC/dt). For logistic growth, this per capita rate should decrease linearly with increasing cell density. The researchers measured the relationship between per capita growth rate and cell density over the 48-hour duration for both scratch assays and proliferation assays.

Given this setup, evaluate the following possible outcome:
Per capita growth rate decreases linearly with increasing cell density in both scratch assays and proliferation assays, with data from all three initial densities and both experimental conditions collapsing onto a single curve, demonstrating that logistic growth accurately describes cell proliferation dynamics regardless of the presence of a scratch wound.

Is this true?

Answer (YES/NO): NO